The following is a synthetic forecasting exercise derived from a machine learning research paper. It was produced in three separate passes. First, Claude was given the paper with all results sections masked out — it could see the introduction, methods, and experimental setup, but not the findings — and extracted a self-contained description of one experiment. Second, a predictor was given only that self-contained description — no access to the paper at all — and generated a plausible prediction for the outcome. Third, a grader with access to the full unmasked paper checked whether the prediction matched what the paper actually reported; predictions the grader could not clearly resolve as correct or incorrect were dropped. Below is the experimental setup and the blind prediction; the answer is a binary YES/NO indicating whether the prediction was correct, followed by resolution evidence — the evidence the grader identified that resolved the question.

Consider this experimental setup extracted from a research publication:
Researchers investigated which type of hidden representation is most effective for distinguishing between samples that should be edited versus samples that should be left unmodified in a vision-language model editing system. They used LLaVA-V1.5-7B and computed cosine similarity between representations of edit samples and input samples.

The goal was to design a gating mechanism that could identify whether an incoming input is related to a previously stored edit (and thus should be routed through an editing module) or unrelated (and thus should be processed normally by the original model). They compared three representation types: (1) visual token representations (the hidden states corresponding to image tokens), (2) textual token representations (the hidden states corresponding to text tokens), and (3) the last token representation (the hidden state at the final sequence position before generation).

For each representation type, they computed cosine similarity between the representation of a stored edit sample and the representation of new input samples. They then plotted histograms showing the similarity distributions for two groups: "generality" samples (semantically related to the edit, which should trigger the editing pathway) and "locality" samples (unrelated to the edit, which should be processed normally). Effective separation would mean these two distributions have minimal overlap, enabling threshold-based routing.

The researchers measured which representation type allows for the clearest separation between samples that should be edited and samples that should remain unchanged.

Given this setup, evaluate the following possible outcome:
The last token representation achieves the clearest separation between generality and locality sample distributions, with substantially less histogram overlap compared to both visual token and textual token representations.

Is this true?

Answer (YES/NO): YES